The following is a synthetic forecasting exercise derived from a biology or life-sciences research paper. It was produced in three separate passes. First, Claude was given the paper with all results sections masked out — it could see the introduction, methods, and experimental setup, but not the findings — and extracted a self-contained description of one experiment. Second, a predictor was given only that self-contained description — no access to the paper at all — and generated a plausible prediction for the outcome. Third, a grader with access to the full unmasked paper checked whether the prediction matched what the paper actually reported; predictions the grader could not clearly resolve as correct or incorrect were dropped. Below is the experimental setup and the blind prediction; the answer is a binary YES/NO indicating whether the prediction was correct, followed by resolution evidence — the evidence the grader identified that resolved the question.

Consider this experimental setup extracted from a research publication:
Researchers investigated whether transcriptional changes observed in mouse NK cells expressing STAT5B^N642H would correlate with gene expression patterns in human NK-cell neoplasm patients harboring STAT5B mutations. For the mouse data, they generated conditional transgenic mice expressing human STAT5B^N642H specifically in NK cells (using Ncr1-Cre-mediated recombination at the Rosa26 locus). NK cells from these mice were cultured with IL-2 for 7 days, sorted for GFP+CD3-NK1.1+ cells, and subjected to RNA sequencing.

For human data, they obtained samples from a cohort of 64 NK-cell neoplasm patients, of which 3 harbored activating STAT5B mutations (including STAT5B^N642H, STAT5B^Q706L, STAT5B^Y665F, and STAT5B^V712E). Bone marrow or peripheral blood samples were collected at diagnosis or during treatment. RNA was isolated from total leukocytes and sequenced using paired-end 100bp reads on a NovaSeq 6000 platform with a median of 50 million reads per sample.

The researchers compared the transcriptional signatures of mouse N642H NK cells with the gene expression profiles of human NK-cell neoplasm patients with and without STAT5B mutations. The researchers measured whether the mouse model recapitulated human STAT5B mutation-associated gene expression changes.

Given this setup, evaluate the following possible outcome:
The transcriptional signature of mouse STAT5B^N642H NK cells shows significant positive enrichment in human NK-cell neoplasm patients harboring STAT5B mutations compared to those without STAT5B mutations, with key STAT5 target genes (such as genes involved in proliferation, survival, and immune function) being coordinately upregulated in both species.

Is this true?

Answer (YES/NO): YES